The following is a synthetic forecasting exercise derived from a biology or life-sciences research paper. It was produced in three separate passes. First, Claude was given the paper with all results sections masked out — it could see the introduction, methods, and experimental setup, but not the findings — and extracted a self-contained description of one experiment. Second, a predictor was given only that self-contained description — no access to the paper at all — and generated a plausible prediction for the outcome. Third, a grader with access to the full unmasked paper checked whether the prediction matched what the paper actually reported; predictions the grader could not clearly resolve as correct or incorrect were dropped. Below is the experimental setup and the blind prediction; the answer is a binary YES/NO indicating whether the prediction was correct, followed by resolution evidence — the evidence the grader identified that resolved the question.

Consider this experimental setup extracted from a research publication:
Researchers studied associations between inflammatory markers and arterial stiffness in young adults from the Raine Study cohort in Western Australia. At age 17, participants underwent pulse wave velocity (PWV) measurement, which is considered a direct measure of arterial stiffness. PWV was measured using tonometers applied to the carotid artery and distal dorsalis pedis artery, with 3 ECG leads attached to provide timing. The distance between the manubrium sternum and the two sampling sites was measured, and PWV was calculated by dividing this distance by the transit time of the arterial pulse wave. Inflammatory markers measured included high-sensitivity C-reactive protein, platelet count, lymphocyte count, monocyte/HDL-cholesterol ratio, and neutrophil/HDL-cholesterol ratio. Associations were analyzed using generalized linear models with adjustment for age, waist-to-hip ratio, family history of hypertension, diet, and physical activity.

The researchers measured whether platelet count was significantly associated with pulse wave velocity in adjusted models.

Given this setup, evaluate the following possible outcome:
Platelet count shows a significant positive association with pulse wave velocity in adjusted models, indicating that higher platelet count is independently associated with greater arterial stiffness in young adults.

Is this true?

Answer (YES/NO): NO